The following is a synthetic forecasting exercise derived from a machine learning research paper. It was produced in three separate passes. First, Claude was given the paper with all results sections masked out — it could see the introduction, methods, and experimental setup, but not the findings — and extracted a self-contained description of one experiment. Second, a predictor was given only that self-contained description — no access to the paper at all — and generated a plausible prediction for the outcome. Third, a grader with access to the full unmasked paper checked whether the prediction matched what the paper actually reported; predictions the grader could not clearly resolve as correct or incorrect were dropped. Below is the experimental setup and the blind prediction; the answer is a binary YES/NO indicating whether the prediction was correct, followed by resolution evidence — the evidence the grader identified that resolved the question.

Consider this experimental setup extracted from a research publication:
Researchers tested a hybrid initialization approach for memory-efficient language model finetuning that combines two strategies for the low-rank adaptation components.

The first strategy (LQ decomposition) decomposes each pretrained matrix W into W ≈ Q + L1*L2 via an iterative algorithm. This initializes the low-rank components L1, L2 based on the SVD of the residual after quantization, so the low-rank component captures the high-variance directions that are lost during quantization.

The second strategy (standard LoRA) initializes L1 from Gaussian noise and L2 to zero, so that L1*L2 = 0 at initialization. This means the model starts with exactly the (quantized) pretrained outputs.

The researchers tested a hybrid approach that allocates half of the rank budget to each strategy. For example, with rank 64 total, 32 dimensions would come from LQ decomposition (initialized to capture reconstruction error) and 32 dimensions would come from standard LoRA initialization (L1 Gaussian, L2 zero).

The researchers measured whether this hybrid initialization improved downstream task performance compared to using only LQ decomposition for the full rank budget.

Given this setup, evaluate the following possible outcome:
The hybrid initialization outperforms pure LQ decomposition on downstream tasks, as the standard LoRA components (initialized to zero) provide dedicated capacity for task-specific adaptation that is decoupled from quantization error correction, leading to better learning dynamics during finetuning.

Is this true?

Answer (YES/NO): NO